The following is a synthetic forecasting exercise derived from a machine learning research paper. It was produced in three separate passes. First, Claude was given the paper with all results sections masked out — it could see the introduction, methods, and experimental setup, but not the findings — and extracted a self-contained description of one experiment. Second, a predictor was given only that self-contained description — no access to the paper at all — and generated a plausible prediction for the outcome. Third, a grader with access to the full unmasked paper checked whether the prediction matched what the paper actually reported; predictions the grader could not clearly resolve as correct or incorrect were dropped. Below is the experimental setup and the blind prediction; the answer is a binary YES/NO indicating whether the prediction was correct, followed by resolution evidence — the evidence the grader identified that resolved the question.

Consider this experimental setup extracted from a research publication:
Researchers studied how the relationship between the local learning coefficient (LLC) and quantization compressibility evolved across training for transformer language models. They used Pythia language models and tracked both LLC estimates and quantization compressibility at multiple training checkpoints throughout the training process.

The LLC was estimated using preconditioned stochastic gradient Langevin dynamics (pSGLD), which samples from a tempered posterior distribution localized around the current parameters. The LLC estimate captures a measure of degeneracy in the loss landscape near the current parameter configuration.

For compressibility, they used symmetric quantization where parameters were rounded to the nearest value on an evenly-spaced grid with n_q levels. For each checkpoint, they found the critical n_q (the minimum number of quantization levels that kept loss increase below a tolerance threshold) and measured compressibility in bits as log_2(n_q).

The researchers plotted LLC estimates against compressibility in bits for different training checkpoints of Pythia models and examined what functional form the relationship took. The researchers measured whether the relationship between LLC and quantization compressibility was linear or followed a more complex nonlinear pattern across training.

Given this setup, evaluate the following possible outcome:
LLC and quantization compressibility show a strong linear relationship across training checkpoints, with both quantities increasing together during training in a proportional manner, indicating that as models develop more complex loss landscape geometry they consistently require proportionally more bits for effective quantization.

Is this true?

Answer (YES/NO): YES